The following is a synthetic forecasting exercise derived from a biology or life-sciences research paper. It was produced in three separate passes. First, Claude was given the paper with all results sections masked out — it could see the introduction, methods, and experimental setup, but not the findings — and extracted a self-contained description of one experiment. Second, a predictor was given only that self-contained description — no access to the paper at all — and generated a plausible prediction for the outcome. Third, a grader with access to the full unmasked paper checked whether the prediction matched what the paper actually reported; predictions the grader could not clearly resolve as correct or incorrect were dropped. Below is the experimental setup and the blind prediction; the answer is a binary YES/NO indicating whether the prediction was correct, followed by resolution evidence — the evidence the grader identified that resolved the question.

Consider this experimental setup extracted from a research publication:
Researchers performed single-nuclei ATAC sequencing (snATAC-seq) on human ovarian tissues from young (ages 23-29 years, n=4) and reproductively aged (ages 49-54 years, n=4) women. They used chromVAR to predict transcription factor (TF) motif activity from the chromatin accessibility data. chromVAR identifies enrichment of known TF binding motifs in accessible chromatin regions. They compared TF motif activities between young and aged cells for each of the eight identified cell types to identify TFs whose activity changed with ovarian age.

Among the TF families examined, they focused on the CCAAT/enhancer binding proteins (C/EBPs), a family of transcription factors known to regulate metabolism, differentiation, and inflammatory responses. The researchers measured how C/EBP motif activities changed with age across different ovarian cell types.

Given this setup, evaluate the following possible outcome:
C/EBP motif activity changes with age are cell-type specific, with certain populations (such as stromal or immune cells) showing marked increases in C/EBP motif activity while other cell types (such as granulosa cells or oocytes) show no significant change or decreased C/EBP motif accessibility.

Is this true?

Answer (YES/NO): NO